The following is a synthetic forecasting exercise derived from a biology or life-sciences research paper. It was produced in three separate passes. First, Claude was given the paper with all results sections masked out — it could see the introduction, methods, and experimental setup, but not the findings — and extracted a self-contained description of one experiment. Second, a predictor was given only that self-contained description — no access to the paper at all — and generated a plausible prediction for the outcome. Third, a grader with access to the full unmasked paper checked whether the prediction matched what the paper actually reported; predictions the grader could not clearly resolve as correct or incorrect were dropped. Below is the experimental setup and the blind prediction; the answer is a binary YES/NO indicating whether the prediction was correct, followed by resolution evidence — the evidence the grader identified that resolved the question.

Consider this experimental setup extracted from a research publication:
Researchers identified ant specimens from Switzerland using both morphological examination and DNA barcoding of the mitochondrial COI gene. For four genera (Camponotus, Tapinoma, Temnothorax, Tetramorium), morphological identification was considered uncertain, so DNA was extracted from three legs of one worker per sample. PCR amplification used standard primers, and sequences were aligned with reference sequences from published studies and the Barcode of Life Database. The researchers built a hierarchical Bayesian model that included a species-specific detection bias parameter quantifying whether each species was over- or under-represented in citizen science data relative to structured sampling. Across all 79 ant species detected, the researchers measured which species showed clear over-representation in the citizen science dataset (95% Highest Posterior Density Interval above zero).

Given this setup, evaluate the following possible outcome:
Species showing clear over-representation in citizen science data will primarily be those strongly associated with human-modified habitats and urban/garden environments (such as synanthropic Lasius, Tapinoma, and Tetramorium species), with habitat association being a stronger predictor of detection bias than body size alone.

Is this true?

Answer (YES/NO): NO